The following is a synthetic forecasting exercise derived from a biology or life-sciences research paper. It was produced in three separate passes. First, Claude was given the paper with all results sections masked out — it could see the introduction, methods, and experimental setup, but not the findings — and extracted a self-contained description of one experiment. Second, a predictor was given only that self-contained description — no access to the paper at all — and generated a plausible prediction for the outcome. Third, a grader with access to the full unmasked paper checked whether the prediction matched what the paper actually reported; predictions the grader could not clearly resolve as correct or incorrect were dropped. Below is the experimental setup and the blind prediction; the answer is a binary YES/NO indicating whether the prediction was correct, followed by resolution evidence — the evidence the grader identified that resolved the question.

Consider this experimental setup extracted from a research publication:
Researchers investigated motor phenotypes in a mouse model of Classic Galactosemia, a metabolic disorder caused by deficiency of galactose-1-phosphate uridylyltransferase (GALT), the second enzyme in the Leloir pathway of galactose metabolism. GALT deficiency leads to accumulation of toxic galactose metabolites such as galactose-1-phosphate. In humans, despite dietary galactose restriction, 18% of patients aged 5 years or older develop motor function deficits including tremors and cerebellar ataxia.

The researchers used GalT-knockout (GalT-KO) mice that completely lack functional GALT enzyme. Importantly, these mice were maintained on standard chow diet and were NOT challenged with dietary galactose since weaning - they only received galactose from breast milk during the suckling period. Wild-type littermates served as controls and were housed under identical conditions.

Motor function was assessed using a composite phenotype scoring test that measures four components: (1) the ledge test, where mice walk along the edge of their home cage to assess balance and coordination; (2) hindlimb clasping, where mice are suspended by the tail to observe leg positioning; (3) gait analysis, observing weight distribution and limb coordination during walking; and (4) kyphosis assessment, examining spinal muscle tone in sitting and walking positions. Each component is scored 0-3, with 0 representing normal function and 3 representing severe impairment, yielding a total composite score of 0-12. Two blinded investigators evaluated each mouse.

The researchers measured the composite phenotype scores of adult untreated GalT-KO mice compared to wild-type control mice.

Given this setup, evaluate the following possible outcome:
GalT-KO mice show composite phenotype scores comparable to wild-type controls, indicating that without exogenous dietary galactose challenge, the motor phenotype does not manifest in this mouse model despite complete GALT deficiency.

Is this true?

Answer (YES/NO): NO